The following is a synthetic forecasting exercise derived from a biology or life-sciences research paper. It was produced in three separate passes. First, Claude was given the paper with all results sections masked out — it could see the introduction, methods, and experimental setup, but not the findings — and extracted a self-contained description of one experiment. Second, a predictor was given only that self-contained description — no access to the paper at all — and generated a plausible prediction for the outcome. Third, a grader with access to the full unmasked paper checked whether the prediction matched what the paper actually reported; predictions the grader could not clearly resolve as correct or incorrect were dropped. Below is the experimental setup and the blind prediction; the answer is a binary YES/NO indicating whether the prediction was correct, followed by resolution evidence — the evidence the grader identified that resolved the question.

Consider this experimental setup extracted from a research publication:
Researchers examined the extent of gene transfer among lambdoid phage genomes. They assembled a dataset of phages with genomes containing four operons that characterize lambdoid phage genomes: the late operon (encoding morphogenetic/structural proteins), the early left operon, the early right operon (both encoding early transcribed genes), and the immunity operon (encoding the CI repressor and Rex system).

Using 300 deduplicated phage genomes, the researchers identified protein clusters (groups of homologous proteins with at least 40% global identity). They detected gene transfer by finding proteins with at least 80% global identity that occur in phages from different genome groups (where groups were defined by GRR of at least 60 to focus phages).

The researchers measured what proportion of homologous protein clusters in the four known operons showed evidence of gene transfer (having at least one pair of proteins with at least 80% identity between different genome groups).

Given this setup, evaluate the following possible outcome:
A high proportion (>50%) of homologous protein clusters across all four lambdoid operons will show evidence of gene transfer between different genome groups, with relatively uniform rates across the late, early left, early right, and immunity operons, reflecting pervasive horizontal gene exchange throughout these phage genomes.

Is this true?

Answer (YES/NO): NO